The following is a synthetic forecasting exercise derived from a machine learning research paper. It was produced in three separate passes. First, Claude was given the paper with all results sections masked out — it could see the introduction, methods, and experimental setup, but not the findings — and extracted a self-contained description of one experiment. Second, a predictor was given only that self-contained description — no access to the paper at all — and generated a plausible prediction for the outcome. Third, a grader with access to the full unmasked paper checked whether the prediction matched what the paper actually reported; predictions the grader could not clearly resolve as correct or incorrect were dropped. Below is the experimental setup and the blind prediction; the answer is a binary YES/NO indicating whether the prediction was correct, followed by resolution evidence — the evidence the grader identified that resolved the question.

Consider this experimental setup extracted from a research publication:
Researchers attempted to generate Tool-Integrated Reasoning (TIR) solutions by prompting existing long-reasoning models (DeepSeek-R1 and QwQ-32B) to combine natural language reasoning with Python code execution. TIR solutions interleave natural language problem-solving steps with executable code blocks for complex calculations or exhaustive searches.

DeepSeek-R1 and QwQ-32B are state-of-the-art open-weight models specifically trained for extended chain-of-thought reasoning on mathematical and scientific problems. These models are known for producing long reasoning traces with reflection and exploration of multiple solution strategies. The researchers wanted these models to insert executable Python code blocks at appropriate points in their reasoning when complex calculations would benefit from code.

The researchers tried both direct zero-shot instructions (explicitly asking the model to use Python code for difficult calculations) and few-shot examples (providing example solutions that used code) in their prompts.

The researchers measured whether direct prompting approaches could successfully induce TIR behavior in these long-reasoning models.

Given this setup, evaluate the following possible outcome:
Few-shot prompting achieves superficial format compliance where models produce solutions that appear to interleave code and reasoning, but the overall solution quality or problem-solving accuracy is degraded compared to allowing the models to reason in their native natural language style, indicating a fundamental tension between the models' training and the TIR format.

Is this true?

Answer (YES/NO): NO